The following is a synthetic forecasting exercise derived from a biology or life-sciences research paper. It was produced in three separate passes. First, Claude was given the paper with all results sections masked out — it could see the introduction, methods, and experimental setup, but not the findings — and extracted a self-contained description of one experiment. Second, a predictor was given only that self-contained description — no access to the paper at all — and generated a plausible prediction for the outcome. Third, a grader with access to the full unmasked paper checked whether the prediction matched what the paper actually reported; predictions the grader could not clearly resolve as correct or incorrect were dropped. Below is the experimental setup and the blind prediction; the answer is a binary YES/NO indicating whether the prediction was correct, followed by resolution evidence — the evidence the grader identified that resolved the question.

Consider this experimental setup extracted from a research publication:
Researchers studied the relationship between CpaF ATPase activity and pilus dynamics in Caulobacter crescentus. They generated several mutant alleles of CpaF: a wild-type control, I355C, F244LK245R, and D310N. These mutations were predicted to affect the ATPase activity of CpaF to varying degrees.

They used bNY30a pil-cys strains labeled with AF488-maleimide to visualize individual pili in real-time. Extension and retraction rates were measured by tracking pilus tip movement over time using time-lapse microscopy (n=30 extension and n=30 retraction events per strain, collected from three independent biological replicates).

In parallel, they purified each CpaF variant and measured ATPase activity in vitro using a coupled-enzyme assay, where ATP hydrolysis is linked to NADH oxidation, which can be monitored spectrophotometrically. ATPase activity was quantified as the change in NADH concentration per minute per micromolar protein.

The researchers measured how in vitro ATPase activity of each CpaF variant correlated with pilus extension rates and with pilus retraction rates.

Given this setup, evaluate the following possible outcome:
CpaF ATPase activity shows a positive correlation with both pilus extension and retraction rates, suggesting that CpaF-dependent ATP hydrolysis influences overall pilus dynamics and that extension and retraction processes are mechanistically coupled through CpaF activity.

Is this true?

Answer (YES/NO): YES